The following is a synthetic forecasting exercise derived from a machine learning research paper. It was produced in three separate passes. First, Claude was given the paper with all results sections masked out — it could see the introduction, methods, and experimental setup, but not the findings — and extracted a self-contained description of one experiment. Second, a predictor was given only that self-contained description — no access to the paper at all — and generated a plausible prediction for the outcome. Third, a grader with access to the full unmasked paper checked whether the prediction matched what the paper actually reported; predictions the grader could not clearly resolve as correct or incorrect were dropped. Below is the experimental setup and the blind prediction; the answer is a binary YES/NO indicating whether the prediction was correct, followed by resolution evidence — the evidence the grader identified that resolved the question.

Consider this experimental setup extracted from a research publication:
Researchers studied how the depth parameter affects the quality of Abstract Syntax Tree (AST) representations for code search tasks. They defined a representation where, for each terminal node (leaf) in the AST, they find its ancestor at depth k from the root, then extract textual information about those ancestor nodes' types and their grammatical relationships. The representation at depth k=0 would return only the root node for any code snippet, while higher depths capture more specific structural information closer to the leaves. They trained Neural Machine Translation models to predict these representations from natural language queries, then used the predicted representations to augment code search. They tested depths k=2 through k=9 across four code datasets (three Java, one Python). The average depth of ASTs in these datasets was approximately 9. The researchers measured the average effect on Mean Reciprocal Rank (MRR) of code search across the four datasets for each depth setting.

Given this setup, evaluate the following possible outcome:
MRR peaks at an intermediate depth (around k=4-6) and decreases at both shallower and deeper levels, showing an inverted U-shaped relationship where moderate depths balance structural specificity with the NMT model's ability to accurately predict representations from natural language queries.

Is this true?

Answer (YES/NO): YES